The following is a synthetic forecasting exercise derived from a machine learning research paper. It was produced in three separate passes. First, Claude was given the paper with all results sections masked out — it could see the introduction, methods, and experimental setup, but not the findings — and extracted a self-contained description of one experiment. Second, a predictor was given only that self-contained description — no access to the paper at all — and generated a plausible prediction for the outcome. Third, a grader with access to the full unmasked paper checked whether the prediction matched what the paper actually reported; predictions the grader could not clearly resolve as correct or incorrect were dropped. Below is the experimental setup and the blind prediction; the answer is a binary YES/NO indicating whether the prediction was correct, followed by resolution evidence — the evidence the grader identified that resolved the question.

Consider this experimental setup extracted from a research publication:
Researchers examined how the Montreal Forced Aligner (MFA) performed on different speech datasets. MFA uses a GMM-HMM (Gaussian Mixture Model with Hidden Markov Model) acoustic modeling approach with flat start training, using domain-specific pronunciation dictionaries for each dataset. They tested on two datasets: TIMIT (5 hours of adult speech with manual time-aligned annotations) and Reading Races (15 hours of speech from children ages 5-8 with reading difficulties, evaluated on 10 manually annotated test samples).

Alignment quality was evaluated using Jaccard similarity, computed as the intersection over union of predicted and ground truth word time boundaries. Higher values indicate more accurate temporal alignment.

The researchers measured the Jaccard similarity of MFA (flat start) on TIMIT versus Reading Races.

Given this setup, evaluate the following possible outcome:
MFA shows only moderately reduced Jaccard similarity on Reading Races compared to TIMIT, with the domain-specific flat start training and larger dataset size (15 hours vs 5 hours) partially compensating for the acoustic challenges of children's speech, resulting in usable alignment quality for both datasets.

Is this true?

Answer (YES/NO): NO